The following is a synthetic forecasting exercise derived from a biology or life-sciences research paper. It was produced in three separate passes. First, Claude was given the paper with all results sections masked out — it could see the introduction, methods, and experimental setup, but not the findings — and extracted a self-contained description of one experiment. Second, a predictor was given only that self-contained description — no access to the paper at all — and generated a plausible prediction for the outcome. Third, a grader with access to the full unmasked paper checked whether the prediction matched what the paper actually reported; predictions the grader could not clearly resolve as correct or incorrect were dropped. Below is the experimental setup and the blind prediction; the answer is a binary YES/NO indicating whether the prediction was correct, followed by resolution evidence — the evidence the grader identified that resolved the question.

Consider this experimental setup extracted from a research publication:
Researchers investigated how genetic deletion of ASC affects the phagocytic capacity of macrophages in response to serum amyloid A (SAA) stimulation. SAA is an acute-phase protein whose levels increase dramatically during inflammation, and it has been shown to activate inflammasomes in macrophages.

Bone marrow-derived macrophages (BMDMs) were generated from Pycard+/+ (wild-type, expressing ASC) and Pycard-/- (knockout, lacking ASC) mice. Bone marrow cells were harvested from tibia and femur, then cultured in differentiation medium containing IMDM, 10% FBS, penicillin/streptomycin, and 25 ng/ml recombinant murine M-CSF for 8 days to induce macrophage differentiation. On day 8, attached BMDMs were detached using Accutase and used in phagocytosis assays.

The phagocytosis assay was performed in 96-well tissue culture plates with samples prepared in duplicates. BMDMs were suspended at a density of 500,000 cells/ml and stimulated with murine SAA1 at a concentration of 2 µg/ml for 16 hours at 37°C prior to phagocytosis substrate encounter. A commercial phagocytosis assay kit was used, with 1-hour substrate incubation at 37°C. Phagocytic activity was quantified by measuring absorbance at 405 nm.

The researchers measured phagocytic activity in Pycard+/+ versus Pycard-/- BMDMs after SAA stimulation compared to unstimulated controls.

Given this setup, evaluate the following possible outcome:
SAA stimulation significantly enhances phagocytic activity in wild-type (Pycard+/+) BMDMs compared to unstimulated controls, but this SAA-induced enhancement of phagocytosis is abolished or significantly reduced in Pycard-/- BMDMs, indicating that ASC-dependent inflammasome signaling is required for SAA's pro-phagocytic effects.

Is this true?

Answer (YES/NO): YES